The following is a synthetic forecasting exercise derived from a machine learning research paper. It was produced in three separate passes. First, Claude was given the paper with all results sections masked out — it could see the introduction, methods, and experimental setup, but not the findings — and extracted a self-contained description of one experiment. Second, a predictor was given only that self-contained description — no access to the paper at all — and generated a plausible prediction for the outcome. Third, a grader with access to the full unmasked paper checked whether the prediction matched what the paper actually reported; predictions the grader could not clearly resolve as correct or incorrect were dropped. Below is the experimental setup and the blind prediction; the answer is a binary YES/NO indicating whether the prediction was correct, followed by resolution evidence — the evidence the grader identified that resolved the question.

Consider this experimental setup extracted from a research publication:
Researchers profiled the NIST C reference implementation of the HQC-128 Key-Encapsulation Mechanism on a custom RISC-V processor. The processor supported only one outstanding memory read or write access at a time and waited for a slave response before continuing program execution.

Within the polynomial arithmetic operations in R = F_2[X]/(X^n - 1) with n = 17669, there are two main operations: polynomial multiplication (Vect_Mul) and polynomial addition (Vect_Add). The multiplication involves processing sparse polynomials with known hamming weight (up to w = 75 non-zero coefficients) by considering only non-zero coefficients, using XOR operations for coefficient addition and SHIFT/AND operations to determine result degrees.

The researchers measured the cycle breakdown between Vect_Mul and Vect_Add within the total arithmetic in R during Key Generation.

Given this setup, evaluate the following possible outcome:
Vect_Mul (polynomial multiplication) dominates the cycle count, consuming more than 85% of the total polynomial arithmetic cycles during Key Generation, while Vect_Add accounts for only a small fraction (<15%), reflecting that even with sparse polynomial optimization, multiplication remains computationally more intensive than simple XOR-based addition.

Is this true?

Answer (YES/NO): YES